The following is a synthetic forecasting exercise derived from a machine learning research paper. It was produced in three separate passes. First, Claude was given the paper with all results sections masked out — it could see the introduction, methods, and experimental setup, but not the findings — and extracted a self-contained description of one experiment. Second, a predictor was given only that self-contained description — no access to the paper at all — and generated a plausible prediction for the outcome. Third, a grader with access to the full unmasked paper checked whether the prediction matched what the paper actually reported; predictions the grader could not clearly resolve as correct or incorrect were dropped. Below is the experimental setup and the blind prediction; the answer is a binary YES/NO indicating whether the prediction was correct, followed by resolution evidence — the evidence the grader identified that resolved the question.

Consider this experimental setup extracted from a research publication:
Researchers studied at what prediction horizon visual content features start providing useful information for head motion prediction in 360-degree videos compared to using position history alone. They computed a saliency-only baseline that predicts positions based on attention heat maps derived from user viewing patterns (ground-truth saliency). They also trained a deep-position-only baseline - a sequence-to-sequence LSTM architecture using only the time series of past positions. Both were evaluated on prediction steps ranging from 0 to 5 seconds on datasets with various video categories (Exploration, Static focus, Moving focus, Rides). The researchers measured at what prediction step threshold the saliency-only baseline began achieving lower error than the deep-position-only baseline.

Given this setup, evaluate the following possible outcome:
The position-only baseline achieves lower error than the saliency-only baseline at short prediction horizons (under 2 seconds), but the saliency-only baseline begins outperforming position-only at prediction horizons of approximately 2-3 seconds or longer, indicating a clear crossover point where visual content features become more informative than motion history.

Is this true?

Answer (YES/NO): YES